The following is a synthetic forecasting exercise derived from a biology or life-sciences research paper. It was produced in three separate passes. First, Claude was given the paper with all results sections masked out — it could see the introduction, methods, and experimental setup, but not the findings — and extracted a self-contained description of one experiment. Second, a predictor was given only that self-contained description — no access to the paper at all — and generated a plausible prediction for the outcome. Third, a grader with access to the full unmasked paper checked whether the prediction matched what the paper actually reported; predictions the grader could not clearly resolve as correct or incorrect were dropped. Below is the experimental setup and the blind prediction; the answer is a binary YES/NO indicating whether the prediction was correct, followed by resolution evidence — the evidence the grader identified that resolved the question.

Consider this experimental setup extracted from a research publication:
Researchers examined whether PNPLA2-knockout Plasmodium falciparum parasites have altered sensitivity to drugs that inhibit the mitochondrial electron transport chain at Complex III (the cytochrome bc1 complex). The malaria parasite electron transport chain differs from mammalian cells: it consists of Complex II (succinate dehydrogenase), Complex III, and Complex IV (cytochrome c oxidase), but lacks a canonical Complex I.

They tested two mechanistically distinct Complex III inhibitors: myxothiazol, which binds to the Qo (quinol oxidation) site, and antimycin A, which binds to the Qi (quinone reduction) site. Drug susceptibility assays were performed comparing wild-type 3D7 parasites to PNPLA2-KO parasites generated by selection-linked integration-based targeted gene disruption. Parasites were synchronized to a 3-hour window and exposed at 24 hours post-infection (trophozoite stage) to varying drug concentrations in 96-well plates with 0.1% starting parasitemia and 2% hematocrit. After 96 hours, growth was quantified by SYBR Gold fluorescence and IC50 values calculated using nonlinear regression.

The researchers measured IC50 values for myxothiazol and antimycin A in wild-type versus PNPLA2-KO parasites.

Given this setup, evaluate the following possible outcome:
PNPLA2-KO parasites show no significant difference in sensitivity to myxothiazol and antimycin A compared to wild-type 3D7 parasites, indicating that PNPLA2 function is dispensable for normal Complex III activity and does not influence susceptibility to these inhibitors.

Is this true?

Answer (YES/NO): NO